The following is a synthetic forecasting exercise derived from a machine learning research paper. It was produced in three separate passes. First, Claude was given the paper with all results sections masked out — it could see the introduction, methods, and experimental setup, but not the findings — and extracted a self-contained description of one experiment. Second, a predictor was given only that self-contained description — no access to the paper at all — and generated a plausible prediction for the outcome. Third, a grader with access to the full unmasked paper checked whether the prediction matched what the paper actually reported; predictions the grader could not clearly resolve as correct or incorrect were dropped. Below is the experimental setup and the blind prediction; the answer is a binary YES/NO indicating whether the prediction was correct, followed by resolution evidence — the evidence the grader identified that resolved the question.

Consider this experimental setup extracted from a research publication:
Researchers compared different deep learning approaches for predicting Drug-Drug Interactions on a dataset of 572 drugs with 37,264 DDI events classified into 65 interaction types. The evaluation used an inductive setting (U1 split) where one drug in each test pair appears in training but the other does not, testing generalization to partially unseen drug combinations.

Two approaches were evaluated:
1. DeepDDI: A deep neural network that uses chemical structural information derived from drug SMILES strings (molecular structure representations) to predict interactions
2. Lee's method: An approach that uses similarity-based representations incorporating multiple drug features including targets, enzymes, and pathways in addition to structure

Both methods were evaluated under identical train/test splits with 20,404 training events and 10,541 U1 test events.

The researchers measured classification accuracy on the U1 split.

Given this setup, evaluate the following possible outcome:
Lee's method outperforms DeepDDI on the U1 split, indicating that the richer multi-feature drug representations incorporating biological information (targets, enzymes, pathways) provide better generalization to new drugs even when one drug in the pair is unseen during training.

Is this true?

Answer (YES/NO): YES